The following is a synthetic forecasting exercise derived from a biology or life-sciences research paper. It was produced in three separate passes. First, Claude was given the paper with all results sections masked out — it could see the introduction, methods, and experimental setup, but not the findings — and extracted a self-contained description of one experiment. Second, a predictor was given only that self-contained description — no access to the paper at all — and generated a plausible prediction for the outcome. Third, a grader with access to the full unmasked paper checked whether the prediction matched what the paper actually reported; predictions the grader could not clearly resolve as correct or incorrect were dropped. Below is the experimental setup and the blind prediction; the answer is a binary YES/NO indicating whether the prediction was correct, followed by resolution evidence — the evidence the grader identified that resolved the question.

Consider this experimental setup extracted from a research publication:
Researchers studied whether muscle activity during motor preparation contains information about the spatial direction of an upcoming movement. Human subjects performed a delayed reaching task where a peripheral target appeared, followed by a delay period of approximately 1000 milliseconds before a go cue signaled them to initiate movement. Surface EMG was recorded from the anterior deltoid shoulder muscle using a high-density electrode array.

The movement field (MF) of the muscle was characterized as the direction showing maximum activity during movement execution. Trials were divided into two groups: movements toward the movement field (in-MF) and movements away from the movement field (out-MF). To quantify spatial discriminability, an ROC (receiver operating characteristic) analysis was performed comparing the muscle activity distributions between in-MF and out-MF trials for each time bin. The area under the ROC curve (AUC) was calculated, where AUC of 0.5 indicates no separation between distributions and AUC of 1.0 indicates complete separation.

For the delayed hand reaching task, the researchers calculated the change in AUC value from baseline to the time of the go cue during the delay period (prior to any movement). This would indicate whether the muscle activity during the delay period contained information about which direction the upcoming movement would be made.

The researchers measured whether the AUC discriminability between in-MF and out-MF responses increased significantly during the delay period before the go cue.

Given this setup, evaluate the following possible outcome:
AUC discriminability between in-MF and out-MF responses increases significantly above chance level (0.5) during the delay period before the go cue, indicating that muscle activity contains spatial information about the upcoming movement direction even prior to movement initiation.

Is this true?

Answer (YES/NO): YES